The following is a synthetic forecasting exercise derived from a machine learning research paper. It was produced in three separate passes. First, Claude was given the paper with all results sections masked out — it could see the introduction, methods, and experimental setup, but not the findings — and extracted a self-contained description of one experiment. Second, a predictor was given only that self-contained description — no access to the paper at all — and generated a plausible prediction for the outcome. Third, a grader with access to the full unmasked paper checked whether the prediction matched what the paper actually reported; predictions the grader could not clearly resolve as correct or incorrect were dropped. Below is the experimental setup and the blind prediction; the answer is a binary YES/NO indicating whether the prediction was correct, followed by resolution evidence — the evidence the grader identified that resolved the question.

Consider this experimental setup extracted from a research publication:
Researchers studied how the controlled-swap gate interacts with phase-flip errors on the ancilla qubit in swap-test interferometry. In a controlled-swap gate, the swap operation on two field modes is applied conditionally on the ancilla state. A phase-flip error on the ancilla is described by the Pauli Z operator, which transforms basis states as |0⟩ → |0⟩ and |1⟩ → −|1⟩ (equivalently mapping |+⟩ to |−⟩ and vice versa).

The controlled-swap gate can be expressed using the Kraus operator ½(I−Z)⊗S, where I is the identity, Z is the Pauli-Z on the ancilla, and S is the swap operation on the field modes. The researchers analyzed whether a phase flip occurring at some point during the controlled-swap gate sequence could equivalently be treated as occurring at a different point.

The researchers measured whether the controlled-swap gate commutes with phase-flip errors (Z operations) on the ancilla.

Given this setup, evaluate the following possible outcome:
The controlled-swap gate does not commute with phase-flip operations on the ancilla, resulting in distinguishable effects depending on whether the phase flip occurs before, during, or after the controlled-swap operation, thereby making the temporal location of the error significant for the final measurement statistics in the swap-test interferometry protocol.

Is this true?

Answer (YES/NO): NO